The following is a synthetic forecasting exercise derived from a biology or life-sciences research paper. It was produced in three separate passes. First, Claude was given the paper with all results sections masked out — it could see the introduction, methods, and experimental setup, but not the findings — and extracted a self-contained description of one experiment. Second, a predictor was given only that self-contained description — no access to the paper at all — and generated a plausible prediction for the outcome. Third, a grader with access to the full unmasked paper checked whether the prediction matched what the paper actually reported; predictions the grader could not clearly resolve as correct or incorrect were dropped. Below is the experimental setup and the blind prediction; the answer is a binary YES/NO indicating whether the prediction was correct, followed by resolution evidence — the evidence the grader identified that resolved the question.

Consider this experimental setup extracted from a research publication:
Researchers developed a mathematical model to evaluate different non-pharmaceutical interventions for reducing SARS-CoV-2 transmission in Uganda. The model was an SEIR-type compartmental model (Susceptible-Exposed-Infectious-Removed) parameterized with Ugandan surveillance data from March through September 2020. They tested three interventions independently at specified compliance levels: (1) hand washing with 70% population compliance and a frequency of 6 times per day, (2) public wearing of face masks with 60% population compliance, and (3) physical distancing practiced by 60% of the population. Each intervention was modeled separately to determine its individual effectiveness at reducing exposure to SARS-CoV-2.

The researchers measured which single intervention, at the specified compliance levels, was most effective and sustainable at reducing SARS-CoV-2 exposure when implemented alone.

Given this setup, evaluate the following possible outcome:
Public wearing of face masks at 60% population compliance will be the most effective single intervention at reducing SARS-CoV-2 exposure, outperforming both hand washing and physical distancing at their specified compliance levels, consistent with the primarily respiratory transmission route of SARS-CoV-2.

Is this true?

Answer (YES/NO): NO